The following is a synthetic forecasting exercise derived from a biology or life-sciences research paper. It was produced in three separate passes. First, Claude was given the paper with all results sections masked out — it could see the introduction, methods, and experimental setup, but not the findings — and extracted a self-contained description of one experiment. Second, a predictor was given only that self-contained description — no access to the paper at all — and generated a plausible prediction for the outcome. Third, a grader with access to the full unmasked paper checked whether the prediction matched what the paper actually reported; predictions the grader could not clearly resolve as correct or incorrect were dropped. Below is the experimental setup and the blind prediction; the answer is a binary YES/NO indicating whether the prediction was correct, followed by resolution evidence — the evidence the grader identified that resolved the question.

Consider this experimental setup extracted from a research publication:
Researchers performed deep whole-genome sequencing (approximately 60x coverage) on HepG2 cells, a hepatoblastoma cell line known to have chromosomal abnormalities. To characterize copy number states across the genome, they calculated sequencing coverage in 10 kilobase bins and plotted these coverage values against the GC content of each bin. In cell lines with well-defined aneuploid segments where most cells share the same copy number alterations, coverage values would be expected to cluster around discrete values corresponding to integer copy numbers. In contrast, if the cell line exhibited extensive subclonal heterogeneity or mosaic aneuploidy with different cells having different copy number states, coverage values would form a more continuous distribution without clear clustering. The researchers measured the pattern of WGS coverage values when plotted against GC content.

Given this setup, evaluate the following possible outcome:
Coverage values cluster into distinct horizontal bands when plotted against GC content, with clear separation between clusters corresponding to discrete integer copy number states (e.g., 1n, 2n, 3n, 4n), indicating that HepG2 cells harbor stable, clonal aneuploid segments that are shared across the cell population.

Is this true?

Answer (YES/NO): YES